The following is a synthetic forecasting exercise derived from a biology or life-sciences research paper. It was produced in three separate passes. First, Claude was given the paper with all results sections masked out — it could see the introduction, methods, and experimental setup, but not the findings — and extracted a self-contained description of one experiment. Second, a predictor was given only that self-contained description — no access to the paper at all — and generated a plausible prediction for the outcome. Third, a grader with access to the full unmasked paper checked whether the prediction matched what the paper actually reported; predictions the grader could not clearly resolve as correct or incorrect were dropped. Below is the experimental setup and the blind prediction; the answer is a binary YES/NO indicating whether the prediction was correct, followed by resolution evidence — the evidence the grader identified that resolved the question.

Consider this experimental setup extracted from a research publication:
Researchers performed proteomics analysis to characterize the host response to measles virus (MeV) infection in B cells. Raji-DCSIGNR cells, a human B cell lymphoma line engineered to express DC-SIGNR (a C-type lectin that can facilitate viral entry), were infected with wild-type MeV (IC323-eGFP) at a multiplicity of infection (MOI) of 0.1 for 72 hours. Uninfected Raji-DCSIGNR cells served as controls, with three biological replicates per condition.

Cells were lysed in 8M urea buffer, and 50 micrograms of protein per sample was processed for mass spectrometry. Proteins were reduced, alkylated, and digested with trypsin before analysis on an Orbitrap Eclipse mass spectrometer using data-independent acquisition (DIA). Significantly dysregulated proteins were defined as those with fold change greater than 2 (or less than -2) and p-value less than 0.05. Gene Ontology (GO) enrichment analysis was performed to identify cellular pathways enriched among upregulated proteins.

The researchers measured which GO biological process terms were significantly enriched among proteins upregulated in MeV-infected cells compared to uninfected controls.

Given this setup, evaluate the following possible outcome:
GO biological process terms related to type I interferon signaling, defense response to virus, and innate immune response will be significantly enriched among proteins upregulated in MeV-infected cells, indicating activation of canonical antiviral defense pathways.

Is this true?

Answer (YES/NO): YES